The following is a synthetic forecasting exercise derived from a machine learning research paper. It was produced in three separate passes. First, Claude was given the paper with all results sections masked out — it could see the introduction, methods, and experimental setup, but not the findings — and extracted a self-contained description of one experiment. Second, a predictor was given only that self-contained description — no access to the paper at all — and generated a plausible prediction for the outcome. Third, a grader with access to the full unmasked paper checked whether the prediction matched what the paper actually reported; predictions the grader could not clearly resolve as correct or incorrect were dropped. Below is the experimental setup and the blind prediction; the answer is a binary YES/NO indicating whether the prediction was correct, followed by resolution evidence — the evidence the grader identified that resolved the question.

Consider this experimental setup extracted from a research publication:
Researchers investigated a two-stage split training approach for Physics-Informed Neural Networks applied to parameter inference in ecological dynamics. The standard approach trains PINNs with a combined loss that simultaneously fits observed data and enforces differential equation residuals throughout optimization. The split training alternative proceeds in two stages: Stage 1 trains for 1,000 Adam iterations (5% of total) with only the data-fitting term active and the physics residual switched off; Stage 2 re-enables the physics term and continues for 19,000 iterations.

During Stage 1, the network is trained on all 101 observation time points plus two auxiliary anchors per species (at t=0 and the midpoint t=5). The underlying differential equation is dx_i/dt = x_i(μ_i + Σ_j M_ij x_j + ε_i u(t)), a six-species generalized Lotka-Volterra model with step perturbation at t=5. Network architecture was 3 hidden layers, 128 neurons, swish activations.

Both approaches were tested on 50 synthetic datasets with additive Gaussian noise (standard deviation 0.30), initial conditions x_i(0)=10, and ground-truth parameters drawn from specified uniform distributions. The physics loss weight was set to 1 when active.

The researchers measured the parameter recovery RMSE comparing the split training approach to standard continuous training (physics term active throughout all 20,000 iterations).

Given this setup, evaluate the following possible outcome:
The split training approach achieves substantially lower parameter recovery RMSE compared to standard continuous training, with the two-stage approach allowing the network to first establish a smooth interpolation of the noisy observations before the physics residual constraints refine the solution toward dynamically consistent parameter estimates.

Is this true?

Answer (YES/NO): NO